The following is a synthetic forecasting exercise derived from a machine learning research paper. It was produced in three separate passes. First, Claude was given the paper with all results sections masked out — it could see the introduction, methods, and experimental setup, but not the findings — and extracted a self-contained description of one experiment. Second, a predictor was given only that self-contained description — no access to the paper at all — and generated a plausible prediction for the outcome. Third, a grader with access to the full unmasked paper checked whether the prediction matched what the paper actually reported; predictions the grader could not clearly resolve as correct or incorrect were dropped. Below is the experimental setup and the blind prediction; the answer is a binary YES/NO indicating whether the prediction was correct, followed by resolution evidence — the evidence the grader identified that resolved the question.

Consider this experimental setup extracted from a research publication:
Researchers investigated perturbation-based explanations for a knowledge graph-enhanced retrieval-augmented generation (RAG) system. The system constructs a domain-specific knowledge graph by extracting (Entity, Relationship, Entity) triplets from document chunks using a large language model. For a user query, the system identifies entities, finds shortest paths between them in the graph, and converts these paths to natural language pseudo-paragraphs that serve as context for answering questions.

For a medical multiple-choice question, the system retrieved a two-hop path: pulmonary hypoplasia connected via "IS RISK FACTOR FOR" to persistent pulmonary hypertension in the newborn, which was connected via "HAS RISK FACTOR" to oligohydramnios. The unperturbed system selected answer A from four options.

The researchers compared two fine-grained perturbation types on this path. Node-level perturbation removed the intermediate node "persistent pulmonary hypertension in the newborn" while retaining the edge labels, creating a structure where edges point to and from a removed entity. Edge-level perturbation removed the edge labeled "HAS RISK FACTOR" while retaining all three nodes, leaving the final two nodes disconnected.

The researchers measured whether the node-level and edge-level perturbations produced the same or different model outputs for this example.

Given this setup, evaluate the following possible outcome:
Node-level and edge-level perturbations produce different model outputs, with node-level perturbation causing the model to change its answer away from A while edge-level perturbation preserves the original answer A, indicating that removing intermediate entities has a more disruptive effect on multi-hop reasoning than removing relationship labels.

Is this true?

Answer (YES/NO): NO